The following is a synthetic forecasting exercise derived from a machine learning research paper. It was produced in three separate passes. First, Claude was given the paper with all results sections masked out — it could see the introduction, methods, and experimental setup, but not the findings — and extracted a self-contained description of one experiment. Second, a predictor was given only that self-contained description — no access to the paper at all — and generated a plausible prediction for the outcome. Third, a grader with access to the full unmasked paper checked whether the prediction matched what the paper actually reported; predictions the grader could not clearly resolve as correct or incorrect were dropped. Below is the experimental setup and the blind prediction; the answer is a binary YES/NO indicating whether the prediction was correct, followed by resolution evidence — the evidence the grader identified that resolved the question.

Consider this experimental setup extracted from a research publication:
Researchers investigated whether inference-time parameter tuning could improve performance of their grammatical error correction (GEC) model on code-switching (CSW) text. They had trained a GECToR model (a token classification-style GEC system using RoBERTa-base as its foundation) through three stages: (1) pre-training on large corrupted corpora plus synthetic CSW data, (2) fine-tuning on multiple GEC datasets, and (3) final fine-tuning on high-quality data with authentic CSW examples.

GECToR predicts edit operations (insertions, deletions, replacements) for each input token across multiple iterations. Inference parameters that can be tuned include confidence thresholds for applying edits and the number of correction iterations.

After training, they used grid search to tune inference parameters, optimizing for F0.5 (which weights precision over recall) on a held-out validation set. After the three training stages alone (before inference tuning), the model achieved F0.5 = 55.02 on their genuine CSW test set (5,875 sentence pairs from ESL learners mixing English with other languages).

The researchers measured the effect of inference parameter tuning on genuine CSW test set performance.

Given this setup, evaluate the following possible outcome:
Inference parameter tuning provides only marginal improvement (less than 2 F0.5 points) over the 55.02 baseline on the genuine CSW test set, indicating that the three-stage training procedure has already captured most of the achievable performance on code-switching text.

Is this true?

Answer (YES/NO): NO